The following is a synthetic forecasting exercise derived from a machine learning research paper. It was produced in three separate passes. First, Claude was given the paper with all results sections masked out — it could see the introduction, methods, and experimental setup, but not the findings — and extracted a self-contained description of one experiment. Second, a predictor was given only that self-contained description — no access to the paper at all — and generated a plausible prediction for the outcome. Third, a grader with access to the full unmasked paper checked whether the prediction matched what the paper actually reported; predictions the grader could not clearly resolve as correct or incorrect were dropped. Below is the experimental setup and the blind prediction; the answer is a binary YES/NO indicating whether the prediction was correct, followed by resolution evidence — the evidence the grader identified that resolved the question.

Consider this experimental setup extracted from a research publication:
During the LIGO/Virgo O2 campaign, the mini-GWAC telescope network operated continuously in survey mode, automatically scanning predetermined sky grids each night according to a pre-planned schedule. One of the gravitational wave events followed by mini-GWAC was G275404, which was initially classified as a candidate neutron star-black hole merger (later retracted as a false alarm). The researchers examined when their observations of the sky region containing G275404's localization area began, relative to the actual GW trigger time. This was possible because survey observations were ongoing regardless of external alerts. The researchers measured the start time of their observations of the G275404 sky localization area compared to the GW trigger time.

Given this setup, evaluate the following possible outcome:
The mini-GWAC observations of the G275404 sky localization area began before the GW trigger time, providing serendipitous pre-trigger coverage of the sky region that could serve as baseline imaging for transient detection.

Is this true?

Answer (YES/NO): YES